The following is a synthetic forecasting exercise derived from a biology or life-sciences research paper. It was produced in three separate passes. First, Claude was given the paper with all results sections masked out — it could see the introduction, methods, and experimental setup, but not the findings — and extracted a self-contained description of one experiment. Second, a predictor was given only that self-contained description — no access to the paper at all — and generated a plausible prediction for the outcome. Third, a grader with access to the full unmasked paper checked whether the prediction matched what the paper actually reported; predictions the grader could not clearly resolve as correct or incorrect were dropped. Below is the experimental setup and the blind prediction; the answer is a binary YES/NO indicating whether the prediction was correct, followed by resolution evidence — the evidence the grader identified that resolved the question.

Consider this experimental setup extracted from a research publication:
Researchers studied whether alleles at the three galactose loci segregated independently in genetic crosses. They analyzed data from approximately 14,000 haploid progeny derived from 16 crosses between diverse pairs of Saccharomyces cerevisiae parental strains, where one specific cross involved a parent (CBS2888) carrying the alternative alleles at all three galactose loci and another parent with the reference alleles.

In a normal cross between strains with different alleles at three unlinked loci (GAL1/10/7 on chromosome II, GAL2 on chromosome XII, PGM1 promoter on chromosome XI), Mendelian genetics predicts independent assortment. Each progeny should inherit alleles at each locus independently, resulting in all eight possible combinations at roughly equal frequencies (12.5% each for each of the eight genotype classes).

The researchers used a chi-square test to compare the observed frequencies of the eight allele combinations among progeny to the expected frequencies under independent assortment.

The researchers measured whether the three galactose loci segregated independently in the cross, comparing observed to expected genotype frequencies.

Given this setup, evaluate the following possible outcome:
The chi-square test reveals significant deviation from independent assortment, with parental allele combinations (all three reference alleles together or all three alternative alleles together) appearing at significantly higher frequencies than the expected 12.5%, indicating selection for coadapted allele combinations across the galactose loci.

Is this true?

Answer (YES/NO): NO